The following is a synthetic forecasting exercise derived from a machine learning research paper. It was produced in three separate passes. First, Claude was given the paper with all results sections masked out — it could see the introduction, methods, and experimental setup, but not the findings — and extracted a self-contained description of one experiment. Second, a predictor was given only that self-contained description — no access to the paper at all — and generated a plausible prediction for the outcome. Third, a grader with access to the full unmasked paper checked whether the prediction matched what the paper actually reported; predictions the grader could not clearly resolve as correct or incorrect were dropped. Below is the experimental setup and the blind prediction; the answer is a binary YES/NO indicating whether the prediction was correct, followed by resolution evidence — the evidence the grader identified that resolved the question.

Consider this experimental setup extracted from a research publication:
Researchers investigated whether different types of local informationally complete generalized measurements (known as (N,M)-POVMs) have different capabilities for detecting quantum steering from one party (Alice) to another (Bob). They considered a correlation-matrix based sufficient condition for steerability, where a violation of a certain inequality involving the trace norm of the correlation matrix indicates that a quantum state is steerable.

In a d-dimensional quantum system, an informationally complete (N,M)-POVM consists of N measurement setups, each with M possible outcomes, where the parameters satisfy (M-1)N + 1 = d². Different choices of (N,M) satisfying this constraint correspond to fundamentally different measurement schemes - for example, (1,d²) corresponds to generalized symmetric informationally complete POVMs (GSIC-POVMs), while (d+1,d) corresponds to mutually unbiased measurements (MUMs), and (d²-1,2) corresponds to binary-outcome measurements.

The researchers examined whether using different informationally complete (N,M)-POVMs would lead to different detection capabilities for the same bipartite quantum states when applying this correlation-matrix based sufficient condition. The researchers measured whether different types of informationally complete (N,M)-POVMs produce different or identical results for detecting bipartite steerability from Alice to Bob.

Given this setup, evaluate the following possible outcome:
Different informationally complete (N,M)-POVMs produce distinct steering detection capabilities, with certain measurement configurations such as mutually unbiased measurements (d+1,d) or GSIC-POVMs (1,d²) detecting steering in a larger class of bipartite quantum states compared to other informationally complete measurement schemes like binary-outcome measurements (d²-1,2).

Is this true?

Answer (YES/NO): NO